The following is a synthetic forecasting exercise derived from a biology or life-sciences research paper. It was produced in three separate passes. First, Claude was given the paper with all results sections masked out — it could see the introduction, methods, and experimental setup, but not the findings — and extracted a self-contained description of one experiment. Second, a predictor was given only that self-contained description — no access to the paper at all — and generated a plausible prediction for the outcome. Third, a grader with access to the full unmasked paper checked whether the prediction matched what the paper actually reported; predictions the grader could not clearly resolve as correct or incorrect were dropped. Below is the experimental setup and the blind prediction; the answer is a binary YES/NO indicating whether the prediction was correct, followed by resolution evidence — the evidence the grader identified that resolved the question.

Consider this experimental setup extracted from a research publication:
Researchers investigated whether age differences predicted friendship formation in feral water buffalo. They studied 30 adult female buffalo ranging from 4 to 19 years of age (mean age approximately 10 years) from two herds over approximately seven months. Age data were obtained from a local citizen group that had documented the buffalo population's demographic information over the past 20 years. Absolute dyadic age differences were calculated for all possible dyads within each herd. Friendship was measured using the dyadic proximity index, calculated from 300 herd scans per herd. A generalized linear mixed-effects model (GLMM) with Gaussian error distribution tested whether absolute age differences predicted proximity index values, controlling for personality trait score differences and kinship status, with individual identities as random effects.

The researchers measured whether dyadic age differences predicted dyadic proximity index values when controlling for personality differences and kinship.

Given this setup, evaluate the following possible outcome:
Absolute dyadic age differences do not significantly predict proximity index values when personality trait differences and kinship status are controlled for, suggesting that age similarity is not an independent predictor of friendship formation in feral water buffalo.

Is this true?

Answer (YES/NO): YES